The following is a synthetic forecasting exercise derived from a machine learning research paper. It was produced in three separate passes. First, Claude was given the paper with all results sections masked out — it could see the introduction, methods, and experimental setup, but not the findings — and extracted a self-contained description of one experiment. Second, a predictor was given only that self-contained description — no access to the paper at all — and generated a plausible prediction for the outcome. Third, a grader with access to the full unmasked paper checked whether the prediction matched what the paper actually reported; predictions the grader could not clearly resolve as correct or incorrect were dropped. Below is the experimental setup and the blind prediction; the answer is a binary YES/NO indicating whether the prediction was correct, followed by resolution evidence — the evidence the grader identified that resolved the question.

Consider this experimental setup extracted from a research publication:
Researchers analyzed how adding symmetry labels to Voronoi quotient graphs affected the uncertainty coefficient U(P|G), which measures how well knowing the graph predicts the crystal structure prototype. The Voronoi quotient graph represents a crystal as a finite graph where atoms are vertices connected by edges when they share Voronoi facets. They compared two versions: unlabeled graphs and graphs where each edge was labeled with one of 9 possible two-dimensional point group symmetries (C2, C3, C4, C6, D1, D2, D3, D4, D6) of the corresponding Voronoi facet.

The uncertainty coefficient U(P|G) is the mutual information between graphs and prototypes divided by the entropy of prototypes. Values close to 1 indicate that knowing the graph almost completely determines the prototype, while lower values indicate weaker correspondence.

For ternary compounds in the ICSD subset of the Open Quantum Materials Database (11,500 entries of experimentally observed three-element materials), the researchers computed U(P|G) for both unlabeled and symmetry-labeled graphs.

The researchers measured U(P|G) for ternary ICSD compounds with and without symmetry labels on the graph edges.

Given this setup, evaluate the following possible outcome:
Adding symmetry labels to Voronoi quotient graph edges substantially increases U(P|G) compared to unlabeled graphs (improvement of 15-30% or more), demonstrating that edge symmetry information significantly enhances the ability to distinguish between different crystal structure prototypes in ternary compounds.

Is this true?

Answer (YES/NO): NO